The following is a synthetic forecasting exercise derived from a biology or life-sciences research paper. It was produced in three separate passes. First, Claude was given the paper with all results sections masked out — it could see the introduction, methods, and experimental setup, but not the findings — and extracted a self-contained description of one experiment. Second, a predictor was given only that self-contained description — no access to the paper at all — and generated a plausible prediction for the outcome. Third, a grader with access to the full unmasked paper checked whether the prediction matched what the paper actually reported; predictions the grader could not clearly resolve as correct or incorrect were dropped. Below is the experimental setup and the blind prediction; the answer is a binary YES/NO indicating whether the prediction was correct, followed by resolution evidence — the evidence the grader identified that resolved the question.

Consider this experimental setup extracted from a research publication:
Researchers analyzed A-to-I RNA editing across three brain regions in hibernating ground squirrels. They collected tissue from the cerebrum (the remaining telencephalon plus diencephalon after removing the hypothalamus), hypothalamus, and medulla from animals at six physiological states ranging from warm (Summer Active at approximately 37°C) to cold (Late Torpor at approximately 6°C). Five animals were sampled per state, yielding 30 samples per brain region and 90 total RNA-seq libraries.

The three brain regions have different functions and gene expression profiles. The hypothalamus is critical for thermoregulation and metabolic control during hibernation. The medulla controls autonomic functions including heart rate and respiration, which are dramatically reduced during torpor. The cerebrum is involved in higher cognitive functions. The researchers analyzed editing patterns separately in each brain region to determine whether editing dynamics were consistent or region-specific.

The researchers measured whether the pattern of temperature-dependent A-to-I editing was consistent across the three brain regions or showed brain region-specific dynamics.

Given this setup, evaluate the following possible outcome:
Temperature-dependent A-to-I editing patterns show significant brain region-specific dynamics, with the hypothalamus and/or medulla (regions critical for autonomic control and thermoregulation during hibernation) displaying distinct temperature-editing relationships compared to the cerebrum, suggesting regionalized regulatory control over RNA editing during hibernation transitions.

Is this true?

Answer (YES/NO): NO